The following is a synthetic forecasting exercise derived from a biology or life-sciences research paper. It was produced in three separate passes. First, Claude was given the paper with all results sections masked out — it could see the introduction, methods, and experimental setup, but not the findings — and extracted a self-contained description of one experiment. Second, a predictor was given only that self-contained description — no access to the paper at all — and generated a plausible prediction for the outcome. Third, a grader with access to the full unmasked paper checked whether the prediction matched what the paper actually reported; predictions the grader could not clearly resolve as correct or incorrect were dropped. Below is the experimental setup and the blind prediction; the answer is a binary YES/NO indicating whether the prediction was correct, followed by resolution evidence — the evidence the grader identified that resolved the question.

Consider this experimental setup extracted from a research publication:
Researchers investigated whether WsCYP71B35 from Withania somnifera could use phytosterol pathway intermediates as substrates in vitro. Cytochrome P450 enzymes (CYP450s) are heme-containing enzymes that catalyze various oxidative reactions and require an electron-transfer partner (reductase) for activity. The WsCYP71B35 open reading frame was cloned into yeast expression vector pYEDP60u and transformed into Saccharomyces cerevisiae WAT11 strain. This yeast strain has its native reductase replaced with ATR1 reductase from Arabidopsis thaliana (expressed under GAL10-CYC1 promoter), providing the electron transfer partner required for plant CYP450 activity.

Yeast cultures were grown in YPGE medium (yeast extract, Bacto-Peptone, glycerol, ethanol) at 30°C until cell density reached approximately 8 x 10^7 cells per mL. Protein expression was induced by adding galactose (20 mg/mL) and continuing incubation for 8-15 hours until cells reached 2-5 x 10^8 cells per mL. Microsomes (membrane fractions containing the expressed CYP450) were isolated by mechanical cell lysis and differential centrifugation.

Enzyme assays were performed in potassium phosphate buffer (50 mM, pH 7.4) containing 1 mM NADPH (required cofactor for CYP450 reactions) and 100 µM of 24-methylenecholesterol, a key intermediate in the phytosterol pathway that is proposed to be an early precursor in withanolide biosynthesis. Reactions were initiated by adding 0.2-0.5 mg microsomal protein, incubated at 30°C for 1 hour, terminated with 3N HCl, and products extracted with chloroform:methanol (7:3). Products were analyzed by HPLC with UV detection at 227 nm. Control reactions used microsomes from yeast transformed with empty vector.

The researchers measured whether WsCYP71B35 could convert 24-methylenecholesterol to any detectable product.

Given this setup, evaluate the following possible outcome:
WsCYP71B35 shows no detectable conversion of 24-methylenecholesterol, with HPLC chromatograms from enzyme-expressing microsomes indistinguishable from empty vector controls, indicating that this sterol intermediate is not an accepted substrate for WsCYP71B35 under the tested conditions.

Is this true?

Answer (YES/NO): YES